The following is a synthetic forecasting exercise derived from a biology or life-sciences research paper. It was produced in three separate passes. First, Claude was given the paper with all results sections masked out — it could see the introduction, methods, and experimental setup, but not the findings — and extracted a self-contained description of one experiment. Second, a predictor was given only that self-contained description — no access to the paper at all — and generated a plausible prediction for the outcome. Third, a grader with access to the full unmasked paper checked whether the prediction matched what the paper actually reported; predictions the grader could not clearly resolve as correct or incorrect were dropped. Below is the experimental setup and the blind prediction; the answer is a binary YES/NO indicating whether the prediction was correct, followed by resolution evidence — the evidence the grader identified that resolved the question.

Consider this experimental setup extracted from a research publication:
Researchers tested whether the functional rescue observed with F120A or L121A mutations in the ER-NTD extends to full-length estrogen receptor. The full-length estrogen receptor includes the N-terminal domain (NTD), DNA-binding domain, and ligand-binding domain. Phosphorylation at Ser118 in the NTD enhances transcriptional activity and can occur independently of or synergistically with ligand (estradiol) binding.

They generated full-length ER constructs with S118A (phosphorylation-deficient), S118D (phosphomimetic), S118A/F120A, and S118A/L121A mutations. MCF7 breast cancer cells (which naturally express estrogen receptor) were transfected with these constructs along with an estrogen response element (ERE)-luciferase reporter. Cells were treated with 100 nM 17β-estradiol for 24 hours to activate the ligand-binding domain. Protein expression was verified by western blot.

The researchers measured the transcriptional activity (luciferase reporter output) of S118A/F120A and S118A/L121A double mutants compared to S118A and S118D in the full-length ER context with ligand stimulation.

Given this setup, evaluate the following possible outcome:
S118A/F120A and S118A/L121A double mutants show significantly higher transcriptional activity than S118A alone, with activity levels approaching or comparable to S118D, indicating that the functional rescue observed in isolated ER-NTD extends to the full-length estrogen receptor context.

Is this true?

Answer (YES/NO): YES